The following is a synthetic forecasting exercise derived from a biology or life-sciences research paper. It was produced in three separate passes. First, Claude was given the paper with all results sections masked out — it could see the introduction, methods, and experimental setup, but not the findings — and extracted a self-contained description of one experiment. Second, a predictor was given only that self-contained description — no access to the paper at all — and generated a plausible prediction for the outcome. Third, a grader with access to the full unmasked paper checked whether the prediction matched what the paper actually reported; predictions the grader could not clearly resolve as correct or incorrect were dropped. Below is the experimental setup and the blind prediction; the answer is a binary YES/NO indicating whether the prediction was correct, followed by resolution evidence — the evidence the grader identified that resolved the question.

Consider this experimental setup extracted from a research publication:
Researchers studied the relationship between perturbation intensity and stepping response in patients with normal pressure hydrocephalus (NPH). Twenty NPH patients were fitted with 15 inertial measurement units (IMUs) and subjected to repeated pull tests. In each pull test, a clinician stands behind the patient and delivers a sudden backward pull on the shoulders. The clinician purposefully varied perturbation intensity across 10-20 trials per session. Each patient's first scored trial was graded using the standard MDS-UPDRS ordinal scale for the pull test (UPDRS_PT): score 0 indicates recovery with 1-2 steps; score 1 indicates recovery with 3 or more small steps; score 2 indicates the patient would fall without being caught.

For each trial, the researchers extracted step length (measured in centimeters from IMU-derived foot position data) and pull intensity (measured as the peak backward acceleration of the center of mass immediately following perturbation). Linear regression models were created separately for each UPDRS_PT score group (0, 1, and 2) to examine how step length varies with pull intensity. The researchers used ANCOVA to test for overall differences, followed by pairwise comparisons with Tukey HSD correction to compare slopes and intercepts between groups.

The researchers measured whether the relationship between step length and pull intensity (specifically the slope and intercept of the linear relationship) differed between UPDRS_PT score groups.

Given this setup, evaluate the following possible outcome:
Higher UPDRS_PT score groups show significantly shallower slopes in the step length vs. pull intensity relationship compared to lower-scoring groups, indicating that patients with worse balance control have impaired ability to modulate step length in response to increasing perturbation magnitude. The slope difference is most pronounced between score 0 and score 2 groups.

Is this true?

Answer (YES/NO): NO